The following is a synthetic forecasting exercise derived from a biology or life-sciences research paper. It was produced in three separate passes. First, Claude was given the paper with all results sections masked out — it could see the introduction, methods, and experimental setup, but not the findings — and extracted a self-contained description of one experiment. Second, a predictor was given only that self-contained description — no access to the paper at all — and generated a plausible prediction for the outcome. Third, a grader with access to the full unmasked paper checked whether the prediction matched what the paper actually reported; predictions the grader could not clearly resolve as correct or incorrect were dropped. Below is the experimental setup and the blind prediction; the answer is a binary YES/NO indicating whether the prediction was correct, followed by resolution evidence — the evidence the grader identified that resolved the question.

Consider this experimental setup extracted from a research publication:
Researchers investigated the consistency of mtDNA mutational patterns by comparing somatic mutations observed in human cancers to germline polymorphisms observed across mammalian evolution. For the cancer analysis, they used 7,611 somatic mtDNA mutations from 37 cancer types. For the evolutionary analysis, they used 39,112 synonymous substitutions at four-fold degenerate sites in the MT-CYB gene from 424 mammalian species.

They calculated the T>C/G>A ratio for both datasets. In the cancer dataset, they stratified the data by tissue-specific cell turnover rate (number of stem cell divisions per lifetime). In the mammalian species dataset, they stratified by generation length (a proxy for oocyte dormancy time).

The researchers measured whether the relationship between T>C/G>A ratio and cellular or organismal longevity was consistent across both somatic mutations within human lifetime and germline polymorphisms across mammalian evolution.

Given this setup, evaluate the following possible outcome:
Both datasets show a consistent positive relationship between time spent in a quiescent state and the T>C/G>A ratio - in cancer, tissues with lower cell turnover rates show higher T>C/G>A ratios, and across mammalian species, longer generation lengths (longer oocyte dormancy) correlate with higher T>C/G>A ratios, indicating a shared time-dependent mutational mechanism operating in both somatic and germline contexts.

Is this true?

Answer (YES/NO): YES